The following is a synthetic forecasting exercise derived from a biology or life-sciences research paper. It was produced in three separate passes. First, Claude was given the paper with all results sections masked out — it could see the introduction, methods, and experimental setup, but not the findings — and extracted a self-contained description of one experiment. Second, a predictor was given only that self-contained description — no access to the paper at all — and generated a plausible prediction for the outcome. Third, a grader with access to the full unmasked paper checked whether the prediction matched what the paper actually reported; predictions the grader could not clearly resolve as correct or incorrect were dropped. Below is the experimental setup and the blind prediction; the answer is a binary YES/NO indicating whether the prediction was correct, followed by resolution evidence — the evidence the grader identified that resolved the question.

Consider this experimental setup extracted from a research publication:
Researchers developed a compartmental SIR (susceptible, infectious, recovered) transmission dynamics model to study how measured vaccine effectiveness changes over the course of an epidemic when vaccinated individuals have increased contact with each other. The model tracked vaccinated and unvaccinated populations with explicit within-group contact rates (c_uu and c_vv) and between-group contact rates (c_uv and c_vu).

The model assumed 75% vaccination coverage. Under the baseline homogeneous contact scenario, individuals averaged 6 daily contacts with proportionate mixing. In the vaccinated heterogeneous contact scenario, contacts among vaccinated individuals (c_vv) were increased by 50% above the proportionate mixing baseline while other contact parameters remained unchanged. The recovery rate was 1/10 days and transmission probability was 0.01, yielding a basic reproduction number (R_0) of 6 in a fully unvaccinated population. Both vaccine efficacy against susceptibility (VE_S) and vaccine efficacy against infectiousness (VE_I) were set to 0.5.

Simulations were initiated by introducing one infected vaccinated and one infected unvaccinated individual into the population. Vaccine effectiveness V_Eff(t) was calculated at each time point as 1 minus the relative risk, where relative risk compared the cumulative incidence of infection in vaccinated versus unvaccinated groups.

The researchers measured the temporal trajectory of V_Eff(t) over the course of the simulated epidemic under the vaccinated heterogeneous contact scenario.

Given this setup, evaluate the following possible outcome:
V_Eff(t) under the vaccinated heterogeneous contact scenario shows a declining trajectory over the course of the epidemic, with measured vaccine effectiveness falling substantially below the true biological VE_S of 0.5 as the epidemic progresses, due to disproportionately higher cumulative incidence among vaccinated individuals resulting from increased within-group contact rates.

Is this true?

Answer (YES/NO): NO